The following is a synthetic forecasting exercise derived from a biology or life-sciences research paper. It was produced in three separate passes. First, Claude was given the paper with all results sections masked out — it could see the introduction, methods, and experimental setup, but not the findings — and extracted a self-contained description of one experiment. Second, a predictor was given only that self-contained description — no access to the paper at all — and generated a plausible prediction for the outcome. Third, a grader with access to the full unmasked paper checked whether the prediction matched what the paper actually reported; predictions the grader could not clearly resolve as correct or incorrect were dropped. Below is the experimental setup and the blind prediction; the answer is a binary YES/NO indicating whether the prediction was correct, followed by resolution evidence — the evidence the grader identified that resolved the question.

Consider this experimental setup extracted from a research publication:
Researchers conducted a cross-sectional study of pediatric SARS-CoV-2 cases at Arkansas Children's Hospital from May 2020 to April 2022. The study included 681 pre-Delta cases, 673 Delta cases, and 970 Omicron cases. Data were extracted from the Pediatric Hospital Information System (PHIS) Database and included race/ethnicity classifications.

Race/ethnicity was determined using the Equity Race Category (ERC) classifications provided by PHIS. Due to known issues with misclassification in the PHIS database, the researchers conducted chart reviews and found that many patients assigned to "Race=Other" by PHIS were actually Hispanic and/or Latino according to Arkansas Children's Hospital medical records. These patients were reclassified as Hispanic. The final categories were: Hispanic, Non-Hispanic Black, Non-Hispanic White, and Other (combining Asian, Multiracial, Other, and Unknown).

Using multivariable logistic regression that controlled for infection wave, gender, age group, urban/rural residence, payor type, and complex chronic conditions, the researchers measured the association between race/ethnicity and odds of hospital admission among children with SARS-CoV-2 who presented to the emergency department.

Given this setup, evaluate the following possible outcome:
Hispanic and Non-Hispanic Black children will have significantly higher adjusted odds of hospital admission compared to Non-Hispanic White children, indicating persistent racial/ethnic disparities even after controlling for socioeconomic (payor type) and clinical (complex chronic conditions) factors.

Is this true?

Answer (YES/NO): NO